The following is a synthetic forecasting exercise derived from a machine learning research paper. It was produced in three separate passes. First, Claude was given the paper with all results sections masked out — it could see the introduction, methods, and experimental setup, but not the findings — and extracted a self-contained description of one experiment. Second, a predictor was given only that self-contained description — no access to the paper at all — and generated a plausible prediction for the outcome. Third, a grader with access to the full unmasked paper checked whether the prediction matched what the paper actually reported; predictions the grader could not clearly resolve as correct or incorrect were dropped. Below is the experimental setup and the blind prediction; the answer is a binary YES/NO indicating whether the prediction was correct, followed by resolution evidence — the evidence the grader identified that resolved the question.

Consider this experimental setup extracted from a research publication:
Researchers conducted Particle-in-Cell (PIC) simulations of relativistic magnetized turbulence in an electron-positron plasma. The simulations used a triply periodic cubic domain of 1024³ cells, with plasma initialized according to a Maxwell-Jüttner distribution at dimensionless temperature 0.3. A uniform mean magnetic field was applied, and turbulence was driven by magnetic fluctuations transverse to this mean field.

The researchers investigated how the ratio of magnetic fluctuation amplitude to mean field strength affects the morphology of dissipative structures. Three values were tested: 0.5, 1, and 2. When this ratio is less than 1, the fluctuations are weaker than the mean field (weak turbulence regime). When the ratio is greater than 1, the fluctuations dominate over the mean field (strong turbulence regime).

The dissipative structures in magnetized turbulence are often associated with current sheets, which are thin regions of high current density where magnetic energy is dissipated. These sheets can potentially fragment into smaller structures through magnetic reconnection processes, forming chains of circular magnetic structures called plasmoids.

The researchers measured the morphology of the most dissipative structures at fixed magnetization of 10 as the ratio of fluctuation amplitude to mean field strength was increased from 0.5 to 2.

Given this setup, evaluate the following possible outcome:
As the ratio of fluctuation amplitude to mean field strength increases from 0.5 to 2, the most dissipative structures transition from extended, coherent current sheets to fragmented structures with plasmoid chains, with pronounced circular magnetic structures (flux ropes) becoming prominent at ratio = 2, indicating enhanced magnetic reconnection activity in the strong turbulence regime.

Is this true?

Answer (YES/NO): NO